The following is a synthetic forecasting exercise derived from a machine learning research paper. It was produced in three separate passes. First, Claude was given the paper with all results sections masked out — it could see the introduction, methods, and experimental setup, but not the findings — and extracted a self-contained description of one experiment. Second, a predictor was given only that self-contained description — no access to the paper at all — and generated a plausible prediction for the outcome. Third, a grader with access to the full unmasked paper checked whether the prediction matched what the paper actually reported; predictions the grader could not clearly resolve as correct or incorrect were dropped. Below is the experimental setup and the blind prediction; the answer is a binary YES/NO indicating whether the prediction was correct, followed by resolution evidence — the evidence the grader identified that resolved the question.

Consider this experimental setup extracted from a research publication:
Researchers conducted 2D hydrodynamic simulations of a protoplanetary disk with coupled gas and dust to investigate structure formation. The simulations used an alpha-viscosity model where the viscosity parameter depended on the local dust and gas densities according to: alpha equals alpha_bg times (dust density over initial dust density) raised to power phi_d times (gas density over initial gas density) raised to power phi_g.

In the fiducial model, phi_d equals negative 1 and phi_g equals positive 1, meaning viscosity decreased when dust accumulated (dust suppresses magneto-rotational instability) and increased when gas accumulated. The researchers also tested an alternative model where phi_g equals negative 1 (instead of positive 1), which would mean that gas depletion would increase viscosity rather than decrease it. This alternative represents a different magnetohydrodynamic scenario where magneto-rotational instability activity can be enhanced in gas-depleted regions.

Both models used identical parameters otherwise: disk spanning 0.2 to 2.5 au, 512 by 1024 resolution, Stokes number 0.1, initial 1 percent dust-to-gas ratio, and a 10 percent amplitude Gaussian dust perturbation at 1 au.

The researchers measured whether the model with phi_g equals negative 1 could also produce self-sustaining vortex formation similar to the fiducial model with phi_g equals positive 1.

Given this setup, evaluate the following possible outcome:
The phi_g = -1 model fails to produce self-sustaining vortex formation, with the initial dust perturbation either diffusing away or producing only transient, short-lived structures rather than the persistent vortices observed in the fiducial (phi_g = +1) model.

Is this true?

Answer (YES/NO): NO